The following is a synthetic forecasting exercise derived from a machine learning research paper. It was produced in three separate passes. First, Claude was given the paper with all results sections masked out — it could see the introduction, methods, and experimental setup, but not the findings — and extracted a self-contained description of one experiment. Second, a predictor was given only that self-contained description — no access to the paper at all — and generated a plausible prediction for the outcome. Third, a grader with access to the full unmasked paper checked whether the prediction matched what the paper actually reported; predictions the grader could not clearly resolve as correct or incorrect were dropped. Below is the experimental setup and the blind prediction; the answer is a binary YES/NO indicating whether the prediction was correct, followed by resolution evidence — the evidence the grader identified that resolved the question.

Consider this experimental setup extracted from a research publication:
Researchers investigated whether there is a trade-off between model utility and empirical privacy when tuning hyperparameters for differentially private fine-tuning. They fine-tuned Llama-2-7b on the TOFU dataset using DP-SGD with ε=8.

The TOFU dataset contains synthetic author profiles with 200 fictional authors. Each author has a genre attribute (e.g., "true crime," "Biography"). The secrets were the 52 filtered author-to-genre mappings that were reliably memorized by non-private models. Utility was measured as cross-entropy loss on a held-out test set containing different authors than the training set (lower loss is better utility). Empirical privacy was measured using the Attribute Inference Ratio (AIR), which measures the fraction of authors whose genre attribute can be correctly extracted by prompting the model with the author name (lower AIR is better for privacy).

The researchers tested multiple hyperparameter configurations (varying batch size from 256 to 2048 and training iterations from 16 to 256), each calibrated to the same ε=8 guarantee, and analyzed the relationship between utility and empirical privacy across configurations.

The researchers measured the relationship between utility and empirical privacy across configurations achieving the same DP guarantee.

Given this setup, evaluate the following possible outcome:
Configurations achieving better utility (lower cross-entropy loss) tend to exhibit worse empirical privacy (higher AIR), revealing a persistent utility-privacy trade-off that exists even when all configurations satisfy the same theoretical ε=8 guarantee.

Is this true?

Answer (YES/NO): YES